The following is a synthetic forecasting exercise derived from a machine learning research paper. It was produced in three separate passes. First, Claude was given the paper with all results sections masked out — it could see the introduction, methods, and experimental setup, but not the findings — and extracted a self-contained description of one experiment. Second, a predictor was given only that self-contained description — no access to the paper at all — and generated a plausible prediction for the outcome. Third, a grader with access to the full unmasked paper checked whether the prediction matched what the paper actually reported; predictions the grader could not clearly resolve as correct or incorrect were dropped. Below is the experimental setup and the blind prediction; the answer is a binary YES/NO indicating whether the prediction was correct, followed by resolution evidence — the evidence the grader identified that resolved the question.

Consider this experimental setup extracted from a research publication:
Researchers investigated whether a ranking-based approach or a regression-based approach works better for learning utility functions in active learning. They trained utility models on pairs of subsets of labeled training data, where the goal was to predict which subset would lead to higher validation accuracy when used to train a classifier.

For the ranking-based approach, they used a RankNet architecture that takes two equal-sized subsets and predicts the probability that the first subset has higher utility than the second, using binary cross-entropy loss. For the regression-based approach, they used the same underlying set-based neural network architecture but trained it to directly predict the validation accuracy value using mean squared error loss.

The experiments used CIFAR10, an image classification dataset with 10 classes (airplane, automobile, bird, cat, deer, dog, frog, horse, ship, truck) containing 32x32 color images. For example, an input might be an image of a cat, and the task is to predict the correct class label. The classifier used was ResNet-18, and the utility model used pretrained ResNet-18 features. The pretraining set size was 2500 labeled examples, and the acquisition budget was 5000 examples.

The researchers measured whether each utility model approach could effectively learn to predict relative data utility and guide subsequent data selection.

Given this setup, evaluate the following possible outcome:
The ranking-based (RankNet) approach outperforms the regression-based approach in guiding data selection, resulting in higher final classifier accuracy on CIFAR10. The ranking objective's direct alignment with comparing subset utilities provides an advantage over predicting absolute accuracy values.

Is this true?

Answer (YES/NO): YES